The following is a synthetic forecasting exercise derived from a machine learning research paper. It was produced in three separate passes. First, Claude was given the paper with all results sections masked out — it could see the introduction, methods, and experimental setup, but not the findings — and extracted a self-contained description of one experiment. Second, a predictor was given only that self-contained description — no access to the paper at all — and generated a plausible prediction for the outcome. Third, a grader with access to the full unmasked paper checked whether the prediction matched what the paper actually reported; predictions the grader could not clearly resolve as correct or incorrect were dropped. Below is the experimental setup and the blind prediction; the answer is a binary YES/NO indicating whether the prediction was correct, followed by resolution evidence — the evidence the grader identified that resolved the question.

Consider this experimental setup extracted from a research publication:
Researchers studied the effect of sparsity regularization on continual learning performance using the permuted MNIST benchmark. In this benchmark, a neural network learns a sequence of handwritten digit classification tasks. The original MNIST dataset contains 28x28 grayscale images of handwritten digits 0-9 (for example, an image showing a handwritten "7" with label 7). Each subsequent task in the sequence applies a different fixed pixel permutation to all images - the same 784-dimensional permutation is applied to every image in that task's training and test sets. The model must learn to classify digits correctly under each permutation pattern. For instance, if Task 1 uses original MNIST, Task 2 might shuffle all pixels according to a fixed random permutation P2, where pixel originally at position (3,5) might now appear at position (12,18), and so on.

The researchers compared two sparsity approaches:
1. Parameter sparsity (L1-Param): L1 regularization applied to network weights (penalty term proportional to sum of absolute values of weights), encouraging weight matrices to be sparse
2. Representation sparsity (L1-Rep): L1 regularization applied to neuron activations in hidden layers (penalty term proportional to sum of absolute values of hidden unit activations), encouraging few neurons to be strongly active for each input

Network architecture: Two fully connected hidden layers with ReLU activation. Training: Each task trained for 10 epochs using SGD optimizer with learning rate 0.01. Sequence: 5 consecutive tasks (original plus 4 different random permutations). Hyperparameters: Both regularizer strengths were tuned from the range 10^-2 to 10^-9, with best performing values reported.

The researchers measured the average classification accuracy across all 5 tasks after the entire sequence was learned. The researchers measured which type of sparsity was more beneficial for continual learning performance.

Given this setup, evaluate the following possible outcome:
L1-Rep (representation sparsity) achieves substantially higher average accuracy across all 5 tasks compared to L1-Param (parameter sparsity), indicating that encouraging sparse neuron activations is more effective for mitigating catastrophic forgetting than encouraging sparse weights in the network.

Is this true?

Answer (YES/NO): YES